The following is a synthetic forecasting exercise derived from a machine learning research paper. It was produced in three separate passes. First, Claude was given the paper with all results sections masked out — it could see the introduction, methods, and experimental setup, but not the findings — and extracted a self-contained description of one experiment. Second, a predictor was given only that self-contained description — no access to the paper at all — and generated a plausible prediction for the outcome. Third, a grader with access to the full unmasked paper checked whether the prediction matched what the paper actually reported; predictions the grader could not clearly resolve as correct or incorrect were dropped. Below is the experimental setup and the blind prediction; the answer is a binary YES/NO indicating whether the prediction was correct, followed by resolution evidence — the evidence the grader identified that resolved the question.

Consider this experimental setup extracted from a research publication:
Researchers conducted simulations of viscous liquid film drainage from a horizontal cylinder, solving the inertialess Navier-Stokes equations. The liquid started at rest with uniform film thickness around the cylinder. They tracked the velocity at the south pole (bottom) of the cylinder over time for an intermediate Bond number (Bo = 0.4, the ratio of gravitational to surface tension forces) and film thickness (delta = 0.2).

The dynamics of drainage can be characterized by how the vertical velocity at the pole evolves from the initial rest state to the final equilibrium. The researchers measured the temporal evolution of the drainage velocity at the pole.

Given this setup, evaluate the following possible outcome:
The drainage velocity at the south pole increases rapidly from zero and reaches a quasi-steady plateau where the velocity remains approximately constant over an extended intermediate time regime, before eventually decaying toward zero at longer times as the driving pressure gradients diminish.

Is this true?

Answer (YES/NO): NO